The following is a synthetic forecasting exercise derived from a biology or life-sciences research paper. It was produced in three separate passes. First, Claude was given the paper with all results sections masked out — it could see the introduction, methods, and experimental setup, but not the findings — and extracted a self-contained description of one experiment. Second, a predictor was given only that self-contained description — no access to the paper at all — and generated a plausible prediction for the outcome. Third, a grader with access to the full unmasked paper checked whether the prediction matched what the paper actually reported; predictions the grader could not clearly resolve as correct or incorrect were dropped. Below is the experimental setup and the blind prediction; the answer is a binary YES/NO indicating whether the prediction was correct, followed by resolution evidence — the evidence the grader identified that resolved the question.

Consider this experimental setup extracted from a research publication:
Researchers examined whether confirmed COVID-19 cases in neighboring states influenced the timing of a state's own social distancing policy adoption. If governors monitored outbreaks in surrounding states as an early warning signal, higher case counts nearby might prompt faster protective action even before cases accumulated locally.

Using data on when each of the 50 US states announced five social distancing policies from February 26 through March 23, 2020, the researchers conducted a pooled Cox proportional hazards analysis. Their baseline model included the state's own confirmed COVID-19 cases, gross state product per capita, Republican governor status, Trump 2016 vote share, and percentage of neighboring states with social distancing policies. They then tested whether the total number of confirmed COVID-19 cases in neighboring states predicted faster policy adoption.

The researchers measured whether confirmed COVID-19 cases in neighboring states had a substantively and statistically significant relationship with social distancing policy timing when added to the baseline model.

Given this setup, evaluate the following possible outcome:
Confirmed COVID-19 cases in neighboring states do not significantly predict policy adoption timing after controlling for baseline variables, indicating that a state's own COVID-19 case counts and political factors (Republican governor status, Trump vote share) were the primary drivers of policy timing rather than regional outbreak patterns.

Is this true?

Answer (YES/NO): NO